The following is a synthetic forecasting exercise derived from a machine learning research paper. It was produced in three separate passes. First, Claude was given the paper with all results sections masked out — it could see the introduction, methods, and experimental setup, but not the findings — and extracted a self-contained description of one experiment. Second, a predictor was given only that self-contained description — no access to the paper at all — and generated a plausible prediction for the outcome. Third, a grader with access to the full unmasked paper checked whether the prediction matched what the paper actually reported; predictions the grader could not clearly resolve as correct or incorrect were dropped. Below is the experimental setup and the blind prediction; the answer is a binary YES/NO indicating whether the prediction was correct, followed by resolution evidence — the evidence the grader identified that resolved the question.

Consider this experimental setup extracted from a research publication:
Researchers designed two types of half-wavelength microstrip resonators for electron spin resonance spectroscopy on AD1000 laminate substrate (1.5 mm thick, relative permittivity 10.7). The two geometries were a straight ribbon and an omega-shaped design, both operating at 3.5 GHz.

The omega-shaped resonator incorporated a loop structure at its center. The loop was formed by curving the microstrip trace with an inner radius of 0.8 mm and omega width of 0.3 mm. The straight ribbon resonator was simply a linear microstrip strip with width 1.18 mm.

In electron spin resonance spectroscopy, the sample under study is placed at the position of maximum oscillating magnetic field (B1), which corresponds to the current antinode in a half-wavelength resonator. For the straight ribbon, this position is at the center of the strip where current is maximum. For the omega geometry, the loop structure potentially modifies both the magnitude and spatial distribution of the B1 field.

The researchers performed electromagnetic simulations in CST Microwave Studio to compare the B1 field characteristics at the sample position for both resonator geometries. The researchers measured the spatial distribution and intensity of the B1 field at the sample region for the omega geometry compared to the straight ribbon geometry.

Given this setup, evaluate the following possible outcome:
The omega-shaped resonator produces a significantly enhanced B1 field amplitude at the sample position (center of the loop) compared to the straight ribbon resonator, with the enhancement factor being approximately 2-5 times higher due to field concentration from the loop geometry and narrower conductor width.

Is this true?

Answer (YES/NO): NO